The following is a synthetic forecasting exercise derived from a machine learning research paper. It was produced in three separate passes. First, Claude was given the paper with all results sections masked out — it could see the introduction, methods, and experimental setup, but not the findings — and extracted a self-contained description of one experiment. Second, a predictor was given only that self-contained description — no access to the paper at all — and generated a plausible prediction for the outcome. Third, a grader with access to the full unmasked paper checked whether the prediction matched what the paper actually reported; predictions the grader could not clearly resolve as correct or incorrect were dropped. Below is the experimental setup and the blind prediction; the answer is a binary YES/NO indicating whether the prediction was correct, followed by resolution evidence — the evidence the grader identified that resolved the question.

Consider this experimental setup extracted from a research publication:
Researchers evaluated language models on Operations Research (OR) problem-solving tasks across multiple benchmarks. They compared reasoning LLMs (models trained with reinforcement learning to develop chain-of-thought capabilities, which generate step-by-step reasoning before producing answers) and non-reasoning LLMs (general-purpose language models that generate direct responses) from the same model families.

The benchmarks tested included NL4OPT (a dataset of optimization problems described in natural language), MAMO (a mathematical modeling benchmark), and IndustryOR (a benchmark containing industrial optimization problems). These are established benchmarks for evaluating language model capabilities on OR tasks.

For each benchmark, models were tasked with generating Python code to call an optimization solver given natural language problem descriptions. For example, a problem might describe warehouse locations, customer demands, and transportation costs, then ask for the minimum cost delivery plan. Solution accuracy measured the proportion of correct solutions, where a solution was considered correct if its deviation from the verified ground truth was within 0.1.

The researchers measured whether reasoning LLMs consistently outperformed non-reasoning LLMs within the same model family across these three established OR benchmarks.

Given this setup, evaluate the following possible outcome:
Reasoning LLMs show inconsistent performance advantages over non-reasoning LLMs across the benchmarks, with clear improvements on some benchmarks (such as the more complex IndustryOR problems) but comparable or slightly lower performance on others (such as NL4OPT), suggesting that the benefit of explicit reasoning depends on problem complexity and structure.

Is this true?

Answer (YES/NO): NO